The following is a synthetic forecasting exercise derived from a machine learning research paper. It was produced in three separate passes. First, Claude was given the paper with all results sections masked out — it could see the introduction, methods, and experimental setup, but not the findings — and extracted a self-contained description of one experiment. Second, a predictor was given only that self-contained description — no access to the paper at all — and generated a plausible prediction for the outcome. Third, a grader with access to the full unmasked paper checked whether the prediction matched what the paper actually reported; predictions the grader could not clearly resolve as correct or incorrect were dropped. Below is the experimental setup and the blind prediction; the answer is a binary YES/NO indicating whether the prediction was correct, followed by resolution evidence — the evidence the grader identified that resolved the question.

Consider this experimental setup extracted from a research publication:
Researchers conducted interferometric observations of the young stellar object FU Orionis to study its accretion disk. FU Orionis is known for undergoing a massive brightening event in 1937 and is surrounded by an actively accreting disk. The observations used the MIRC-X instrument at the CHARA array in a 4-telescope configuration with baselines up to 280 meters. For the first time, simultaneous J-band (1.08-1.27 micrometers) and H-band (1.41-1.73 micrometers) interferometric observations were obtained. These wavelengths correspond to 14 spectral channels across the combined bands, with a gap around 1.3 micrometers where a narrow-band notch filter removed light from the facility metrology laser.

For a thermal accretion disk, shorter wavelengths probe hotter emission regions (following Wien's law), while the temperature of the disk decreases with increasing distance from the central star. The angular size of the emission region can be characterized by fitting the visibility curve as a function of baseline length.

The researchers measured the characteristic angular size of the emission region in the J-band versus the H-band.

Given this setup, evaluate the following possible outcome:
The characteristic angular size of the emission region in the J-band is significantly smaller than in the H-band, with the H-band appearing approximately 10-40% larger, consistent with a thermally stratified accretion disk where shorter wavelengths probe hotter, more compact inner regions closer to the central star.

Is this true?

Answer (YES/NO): NO